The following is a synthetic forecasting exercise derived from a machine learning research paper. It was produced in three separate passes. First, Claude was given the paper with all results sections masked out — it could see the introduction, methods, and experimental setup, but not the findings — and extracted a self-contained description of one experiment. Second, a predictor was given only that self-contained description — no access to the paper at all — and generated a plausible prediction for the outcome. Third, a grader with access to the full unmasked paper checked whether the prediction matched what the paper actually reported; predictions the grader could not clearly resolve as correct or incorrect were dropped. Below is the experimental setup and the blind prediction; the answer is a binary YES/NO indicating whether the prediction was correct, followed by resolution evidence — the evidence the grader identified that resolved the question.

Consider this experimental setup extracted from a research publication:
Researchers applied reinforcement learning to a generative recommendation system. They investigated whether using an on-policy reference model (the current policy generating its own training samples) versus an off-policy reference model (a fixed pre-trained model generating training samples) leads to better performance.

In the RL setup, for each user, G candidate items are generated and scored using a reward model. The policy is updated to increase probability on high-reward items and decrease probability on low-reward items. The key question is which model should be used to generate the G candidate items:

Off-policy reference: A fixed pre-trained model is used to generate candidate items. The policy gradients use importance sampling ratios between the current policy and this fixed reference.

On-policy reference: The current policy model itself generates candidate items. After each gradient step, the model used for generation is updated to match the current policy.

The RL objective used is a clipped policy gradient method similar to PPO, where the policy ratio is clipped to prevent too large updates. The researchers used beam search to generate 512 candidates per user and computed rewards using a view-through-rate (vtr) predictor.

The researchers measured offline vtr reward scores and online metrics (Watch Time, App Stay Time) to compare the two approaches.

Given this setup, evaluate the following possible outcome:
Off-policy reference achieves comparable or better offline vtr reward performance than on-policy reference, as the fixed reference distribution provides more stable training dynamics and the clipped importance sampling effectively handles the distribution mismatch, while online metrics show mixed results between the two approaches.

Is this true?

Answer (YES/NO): NO